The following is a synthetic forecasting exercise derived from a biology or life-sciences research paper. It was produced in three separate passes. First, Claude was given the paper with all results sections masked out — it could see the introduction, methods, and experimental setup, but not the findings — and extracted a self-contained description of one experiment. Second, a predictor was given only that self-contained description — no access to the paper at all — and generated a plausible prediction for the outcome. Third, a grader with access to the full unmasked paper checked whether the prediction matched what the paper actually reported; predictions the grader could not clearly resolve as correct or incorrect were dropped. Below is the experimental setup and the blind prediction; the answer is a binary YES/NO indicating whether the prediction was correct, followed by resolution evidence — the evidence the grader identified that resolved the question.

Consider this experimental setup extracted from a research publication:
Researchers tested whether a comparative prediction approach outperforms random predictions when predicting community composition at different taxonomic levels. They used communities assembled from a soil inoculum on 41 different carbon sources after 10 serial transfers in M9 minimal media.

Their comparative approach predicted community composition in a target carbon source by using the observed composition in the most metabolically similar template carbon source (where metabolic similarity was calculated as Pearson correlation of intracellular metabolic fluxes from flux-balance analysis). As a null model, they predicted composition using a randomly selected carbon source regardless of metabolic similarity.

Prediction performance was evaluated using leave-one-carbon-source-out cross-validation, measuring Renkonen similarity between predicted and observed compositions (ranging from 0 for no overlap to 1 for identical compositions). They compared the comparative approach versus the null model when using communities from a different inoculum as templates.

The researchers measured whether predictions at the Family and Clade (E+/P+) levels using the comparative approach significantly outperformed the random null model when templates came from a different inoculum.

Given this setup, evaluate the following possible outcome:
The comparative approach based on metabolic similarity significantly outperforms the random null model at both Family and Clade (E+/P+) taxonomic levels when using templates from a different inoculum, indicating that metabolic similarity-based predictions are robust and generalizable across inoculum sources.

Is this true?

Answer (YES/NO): YES